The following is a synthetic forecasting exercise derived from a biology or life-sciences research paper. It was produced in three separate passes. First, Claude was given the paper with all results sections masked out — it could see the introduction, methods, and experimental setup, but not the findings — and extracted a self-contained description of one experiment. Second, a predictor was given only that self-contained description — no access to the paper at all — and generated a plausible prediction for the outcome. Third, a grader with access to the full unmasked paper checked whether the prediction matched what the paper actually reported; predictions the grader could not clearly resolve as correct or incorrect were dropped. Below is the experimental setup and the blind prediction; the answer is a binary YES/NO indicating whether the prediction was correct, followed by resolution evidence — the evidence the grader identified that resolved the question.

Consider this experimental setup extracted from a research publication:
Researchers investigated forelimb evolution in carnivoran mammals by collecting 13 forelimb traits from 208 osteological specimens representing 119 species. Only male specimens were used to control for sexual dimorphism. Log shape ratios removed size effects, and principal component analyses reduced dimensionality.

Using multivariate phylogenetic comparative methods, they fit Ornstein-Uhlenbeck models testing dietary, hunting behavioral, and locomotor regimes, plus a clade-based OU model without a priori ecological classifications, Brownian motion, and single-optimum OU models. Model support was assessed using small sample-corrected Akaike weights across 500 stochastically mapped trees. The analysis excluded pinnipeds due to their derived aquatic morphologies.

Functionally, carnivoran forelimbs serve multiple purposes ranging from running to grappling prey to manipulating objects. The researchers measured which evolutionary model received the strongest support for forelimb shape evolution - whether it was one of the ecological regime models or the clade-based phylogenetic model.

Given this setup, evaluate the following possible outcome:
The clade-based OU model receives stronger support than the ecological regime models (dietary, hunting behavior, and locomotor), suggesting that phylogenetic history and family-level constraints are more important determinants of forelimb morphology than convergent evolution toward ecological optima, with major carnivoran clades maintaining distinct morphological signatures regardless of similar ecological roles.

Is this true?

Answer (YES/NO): YES